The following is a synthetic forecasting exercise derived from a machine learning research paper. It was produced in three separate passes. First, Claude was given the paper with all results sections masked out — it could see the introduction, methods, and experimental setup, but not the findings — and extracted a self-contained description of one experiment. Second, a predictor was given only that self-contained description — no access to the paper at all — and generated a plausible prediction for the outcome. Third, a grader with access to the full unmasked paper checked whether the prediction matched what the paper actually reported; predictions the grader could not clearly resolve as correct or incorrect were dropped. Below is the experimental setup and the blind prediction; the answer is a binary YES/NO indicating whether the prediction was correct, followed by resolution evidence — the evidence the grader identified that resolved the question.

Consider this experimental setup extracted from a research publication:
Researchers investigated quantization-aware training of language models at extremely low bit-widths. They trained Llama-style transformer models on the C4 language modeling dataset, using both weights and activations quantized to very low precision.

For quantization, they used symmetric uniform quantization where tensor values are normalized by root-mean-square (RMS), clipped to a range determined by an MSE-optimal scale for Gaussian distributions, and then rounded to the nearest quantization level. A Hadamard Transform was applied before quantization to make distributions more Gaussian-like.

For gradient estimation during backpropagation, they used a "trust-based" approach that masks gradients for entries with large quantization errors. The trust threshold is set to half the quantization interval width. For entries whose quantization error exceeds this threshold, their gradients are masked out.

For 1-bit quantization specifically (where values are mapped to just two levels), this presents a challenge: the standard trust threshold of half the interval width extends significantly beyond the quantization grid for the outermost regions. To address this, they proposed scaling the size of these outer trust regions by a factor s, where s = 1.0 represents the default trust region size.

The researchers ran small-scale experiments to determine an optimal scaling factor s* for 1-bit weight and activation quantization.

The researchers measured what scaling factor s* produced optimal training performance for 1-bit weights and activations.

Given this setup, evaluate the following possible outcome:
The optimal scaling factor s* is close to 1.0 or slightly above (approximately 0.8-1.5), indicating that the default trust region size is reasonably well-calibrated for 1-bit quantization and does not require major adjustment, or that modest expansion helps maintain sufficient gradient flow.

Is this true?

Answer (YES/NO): YES